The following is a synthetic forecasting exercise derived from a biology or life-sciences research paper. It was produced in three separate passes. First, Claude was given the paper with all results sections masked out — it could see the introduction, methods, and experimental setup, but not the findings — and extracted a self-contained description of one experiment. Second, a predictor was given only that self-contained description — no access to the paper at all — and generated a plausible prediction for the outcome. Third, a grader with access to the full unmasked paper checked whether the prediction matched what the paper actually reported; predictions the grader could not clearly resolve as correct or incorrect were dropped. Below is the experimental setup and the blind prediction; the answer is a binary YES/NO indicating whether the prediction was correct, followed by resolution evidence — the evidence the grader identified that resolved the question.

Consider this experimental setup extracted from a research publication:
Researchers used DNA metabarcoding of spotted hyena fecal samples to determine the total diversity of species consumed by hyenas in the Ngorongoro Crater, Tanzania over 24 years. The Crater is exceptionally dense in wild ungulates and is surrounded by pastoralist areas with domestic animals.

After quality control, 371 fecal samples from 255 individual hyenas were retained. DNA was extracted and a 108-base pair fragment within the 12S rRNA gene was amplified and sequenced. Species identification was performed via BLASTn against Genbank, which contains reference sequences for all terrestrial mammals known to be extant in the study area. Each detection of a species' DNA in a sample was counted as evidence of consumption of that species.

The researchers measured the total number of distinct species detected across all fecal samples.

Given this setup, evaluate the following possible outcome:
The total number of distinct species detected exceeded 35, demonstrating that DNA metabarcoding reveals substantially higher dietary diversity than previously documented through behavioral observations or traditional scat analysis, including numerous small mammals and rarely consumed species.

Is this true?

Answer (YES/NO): NO